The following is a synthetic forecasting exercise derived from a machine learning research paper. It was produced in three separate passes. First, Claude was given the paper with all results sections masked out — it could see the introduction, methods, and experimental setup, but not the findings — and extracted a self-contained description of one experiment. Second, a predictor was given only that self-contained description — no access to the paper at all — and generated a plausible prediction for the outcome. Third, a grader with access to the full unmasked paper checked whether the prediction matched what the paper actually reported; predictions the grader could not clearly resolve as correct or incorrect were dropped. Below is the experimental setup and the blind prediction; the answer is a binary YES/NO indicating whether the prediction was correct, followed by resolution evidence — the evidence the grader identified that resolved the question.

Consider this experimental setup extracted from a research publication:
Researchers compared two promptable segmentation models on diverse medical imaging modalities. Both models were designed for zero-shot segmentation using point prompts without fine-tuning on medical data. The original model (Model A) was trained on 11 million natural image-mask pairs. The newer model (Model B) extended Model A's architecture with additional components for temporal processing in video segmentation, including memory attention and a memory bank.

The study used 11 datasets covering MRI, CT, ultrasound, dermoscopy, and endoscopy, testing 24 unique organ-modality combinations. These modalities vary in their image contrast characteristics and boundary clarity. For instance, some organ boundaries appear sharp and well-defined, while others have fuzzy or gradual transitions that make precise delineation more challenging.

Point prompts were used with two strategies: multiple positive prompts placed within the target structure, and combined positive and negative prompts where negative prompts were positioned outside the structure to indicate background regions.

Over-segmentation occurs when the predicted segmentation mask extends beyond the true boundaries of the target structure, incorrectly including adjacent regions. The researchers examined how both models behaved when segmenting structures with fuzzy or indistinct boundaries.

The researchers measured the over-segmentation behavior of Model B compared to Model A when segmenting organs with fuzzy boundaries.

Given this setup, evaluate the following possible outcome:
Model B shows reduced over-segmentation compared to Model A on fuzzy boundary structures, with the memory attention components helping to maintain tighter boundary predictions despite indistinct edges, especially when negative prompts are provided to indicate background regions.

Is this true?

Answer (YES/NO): NO